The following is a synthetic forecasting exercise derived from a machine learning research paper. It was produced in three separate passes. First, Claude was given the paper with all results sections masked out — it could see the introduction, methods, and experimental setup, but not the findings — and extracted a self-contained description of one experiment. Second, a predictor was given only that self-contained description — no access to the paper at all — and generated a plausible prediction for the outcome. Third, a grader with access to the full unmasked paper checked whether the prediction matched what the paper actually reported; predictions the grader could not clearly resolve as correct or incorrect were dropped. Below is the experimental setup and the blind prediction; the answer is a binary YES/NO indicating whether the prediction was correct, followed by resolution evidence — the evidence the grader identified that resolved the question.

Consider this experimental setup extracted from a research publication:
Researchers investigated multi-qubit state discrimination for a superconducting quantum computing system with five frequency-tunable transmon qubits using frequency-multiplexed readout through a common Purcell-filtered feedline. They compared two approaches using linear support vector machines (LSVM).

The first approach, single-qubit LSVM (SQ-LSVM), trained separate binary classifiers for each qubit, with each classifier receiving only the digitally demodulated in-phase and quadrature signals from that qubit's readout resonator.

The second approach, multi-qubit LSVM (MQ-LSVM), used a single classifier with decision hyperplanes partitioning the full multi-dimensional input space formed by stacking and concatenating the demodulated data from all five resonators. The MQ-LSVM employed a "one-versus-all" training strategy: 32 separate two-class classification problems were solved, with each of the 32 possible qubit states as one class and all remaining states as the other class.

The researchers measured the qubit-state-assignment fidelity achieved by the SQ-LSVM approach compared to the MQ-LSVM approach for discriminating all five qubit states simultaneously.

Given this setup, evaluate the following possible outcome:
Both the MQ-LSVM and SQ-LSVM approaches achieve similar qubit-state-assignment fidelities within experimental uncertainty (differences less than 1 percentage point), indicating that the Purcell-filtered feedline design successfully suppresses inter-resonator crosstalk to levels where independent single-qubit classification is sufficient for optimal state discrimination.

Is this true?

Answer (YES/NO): NO